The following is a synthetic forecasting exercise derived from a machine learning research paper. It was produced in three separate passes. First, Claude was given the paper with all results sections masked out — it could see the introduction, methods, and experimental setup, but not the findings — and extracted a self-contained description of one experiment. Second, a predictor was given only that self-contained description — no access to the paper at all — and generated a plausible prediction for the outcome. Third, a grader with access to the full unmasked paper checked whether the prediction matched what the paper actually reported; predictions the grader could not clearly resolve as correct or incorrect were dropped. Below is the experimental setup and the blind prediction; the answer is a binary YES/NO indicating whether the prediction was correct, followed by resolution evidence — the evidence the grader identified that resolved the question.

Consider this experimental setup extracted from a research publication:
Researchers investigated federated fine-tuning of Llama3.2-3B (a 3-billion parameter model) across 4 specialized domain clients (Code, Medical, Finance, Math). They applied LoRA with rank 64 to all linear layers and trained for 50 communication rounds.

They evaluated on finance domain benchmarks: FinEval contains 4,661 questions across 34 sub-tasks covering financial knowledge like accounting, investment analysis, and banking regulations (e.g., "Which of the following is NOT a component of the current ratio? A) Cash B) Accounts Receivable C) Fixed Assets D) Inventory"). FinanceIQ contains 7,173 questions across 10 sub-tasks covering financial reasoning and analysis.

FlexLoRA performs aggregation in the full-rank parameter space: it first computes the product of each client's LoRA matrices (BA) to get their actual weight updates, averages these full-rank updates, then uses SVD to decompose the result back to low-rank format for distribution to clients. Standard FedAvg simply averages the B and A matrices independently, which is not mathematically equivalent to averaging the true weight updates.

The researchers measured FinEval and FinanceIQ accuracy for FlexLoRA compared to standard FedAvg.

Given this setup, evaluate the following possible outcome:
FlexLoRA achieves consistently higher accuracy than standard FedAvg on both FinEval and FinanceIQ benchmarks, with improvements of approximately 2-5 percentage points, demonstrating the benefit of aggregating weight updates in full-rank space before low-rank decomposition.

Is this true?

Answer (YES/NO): NO